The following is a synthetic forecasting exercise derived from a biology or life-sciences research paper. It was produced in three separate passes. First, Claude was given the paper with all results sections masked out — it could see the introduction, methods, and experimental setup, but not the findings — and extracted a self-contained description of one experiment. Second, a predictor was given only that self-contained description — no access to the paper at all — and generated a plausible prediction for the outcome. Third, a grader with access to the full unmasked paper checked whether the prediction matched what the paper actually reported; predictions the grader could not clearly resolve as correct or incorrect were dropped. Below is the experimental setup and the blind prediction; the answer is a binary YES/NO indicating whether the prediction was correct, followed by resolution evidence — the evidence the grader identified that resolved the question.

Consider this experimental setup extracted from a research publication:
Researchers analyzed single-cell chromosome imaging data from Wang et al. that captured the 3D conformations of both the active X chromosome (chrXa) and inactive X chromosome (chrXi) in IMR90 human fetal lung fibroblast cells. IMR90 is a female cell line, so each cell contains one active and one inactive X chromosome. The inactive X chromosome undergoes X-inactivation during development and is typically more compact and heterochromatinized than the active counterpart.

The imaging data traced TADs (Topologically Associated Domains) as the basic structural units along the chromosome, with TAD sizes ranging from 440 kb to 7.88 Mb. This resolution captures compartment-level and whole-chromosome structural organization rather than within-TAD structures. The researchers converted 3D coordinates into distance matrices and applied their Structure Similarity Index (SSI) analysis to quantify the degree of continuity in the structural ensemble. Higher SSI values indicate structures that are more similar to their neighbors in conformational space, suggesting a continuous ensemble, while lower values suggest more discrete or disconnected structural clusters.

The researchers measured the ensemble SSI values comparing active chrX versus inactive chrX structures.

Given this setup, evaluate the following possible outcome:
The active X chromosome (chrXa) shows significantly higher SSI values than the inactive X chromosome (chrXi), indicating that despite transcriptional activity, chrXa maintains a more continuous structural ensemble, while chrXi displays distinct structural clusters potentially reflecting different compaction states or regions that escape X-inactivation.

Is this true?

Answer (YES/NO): NO